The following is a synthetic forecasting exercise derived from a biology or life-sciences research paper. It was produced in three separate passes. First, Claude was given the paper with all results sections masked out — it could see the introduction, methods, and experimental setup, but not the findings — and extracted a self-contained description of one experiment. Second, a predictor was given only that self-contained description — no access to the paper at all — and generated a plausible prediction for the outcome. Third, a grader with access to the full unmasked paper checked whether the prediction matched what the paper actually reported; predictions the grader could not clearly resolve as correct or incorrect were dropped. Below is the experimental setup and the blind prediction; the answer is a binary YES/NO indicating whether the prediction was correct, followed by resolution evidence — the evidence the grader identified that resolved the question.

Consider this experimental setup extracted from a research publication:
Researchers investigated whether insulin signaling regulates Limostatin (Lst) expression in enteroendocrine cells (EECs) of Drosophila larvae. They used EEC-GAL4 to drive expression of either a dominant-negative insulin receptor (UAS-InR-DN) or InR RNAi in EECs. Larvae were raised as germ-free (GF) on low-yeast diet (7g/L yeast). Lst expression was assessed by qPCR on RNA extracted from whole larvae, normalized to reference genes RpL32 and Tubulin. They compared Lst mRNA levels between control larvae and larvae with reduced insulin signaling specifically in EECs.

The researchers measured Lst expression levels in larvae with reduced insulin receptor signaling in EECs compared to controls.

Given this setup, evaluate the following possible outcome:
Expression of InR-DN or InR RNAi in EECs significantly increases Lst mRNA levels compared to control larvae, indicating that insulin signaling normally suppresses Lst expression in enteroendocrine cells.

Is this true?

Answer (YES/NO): YES